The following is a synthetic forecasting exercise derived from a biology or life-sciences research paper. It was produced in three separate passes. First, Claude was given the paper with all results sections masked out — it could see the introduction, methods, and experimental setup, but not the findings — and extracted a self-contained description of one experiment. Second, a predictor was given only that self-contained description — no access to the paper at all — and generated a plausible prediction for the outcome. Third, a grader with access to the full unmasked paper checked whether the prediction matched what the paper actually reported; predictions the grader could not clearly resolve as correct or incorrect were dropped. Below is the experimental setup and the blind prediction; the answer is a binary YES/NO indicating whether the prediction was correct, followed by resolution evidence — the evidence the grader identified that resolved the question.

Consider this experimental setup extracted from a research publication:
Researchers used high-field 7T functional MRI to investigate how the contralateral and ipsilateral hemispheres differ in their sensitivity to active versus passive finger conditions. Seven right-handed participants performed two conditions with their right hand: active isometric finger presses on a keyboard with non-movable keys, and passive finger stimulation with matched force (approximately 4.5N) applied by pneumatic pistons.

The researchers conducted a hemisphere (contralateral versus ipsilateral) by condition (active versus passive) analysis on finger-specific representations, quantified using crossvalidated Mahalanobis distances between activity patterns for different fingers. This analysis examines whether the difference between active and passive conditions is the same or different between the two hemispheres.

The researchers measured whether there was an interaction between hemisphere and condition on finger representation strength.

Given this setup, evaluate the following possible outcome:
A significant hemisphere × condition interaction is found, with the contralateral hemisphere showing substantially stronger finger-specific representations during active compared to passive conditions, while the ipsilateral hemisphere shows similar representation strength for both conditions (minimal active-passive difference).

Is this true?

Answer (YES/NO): NO